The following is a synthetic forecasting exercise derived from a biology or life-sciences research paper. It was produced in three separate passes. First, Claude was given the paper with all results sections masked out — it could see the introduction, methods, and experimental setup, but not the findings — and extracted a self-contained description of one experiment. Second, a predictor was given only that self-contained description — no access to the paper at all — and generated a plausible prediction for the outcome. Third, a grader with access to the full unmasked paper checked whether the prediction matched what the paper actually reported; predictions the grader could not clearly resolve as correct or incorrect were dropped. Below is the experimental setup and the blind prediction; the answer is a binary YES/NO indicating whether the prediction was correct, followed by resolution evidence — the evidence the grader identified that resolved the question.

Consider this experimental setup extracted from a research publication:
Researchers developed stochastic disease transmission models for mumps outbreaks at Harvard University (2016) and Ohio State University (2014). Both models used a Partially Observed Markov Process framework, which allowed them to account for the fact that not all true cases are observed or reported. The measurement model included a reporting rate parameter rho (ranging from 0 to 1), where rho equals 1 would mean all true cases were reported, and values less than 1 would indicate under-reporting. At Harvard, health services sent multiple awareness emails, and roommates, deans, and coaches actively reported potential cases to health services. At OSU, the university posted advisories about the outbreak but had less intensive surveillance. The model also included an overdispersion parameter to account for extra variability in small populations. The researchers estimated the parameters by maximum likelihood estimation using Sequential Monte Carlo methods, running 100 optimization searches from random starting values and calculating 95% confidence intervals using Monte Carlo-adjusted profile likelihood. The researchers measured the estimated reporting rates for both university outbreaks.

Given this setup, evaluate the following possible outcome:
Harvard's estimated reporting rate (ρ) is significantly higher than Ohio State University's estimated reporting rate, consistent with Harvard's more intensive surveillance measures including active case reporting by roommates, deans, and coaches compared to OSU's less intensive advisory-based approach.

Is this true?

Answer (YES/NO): YES